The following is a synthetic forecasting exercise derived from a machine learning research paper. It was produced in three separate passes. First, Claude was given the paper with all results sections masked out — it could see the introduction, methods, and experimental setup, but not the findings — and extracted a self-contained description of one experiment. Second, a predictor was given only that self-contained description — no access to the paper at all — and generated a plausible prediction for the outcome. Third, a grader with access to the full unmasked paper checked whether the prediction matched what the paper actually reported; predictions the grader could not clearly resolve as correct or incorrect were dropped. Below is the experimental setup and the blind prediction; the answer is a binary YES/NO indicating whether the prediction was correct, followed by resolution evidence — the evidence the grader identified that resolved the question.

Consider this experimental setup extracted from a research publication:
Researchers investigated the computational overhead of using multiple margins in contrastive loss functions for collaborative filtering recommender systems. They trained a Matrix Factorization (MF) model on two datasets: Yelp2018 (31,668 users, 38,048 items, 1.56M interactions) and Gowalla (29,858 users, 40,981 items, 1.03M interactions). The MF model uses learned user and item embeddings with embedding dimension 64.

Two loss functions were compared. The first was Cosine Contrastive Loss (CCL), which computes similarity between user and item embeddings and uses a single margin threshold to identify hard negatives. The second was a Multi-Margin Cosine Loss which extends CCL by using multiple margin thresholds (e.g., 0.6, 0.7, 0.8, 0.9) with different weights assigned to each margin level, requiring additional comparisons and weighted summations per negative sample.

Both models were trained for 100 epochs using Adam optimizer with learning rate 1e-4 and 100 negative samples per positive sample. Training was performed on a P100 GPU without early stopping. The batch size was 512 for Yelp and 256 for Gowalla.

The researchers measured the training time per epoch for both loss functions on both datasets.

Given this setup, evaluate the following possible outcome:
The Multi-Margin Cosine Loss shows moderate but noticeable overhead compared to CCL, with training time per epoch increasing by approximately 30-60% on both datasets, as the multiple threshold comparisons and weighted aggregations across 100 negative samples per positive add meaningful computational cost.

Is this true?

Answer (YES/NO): NO